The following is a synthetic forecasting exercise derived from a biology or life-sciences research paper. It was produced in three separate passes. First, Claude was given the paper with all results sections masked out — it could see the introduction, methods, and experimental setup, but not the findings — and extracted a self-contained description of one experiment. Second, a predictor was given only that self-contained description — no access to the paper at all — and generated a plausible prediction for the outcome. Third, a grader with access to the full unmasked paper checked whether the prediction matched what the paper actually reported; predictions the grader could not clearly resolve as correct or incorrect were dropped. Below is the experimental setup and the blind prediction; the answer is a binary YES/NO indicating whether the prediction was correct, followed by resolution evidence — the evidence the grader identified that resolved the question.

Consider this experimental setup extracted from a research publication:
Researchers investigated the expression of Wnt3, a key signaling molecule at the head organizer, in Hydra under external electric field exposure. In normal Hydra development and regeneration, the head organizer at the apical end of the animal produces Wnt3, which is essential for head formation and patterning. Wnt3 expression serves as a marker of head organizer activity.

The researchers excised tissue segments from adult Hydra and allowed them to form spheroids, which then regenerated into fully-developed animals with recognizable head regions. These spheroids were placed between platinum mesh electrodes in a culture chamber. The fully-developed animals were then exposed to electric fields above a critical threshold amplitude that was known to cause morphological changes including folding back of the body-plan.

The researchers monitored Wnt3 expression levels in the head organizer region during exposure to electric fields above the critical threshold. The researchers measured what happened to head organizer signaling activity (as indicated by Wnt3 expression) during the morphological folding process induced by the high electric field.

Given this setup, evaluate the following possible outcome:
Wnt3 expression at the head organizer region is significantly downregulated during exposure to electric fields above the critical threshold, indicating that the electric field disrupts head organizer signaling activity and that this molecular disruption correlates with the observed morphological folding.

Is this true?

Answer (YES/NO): YES